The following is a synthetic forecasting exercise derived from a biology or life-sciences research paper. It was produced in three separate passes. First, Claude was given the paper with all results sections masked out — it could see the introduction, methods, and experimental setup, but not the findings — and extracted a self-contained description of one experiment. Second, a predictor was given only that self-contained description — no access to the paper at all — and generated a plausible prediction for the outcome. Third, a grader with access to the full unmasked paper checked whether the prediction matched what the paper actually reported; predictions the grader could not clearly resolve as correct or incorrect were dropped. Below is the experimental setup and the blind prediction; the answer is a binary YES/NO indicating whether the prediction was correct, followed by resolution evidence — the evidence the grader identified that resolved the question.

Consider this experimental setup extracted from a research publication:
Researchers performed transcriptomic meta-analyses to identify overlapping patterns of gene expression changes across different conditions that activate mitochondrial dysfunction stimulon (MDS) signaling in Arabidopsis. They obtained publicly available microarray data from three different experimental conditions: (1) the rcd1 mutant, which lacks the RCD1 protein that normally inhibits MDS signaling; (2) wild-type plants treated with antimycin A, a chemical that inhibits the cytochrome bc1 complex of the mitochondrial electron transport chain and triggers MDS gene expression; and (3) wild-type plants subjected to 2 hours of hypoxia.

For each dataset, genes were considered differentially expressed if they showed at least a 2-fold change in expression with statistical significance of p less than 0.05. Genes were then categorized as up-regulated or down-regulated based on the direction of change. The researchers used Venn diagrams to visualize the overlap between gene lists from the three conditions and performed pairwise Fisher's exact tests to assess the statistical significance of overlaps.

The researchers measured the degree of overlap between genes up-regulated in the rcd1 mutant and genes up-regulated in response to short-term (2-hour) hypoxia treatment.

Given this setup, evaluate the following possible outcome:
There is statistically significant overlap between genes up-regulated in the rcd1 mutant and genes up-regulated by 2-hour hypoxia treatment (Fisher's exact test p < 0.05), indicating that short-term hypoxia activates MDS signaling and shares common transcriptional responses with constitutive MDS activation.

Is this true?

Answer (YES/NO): YES